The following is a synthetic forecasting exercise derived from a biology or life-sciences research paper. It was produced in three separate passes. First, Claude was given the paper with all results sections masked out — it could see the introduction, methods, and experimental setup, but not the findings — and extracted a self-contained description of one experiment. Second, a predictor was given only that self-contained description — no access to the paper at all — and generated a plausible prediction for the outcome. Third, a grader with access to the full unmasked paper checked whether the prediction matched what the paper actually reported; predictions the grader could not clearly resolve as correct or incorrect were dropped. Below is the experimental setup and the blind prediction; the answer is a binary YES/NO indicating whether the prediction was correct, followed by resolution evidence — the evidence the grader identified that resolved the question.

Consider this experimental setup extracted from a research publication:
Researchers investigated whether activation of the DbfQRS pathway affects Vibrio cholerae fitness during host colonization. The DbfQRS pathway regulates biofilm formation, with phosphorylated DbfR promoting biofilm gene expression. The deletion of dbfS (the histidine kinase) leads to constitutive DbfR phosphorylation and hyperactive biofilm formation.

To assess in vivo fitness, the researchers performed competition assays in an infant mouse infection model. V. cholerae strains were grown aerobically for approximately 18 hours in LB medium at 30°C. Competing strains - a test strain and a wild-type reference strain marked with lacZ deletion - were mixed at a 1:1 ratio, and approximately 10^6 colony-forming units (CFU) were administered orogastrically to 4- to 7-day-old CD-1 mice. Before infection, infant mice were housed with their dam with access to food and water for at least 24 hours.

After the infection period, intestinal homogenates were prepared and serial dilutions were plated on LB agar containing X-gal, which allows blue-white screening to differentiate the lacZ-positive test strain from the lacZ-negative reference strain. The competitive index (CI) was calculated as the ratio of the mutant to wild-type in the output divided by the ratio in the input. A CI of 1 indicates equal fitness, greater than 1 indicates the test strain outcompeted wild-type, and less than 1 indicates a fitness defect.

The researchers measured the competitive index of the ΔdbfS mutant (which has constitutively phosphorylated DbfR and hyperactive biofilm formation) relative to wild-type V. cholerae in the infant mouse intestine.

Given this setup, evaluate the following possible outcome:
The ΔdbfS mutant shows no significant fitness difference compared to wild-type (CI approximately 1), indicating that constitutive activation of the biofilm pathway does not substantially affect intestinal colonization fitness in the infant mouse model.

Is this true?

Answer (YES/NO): NO